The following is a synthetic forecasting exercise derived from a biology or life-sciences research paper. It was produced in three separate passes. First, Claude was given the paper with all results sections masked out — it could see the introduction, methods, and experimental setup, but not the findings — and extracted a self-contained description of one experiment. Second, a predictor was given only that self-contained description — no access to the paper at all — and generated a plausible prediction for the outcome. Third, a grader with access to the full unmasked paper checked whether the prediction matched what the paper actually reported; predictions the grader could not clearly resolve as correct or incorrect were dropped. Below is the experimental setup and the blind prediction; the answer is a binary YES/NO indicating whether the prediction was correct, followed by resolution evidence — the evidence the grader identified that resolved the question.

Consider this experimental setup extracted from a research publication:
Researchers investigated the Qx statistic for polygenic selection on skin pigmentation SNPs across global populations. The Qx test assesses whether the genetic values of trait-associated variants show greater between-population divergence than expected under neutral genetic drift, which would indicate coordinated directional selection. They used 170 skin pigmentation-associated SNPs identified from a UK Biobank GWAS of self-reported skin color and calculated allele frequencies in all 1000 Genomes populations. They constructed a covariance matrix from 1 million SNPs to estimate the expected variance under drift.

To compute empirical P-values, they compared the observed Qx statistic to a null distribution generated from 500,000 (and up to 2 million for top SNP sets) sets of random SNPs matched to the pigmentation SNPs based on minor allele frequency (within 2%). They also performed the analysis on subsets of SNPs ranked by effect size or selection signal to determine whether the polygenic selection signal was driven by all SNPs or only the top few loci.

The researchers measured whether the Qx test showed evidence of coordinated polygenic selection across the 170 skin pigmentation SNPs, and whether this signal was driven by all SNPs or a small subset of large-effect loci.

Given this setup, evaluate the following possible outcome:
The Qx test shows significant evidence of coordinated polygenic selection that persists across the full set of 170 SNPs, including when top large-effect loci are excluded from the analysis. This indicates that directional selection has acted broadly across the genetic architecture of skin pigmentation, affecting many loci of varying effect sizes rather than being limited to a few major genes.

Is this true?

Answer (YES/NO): NO